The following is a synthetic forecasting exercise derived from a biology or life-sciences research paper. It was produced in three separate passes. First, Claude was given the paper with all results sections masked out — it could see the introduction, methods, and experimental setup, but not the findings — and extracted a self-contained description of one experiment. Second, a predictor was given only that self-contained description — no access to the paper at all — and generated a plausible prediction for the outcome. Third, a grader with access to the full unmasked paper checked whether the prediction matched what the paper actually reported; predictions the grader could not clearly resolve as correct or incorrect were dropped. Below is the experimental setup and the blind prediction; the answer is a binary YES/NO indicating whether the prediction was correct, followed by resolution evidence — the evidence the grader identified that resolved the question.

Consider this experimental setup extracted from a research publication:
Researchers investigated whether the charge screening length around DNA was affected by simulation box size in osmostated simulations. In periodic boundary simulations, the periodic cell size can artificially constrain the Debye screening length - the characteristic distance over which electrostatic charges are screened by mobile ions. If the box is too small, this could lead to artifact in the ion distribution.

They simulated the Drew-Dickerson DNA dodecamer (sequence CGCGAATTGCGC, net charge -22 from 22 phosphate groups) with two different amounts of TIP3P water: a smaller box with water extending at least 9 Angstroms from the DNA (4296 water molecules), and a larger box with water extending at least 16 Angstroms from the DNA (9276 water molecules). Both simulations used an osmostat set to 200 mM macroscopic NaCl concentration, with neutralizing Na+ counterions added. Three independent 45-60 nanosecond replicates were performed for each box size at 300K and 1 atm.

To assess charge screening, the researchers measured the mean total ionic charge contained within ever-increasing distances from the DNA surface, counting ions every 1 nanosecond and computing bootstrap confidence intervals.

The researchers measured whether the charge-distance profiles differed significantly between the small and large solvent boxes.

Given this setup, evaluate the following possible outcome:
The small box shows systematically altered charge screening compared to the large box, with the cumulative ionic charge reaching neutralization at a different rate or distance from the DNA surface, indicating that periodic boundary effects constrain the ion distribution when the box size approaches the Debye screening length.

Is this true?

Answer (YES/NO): NO